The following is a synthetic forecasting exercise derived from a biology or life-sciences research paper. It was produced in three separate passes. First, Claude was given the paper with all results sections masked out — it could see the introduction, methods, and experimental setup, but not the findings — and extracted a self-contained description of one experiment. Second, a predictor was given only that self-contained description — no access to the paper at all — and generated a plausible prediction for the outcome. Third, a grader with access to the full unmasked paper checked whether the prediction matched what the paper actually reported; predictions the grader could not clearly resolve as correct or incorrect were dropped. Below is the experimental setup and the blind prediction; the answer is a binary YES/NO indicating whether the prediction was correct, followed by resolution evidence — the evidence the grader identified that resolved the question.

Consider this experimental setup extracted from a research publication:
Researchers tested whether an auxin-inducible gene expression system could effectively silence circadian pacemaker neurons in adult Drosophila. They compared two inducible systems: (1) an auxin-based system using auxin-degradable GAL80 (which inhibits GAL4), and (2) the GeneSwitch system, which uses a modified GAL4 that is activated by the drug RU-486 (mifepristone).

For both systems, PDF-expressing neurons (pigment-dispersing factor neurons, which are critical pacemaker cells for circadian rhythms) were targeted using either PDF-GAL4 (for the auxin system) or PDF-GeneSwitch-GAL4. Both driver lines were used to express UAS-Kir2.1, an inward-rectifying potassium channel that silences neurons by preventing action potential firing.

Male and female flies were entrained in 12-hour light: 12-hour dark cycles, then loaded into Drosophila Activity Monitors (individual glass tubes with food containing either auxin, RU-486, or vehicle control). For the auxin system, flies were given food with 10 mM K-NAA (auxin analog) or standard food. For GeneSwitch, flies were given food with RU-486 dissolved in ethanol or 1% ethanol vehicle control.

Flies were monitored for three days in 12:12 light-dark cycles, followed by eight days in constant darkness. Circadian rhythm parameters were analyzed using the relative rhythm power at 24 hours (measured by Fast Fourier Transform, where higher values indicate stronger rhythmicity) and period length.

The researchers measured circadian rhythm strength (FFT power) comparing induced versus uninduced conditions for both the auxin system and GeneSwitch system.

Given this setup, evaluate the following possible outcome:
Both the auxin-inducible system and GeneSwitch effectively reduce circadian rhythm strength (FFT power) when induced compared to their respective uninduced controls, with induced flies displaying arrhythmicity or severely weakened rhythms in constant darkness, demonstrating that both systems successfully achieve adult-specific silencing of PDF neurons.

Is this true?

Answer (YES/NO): YES